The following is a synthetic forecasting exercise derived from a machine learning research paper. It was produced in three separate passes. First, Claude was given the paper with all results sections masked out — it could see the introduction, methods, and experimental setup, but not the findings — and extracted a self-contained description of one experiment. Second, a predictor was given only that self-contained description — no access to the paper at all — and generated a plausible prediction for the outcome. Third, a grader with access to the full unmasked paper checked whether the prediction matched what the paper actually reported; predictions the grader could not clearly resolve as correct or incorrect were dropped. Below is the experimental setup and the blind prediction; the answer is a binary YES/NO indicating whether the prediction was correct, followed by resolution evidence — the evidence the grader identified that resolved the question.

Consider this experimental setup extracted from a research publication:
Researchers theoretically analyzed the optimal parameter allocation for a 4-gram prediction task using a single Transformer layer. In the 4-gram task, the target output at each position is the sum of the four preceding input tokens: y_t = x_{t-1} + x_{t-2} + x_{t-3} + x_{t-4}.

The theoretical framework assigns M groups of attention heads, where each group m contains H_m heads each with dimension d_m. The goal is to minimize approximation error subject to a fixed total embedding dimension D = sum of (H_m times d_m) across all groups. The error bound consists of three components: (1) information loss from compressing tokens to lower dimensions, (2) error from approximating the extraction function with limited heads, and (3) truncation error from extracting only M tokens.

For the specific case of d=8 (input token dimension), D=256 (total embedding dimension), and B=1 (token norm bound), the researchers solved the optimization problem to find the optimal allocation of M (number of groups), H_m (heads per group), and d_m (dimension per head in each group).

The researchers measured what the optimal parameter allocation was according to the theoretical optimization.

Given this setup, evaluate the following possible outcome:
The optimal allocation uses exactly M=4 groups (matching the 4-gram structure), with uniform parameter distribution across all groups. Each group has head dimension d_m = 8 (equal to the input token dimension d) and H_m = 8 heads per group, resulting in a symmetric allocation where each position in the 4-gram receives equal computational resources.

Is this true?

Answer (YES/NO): YES